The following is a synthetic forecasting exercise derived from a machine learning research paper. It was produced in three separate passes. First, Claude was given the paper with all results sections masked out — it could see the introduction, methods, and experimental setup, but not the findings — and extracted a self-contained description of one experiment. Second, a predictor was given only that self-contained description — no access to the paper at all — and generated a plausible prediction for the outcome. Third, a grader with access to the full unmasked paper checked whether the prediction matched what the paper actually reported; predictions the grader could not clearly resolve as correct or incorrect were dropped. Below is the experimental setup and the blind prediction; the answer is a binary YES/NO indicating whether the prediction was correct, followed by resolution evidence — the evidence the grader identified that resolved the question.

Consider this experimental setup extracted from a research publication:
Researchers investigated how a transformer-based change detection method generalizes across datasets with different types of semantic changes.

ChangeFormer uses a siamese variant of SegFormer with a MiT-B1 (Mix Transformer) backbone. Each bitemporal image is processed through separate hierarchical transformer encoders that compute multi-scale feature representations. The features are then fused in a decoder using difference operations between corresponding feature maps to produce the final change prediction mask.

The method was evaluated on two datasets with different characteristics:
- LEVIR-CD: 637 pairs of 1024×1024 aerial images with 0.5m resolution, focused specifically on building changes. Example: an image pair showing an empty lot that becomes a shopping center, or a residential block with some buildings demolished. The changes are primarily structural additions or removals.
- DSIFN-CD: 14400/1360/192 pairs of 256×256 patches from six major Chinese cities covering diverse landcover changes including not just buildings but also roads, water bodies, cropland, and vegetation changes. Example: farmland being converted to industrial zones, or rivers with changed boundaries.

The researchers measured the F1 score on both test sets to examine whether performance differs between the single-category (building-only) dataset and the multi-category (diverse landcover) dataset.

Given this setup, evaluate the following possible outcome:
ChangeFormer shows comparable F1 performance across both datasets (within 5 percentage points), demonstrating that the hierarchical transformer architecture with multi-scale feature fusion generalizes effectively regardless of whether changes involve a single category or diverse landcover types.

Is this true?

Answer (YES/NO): YES